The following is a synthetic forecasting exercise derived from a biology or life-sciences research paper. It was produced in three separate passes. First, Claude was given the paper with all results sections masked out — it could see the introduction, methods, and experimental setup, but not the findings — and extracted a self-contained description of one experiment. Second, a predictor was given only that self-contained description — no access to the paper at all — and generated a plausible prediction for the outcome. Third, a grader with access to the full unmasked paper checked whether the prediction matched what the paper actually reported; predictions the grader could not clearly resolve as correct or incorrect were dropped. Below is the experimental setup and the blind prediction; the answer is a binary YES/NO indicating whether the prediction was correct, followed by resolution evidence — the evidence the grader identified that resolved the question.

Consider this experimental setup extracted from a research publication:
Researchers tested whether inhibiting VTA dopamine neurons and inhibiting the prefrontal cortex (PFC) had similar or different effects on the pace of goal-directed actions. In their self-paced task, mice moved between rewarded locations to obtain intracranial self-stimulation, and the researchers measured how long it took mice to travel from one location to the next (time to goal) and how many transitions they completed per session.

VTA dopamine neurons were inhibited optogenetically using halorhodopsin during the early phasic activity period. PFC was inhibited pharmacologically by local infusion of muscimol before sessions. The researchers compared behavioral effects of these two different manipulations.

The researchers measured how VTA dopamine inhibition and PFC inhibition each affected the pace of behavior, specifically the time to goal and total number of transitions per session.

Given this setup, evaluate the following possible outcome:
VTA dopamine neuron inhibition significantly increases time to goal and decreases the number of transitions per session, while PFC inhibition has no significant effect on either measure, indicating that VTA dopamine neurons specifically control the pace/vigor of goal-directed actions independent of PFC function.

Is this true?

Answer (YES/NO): NO